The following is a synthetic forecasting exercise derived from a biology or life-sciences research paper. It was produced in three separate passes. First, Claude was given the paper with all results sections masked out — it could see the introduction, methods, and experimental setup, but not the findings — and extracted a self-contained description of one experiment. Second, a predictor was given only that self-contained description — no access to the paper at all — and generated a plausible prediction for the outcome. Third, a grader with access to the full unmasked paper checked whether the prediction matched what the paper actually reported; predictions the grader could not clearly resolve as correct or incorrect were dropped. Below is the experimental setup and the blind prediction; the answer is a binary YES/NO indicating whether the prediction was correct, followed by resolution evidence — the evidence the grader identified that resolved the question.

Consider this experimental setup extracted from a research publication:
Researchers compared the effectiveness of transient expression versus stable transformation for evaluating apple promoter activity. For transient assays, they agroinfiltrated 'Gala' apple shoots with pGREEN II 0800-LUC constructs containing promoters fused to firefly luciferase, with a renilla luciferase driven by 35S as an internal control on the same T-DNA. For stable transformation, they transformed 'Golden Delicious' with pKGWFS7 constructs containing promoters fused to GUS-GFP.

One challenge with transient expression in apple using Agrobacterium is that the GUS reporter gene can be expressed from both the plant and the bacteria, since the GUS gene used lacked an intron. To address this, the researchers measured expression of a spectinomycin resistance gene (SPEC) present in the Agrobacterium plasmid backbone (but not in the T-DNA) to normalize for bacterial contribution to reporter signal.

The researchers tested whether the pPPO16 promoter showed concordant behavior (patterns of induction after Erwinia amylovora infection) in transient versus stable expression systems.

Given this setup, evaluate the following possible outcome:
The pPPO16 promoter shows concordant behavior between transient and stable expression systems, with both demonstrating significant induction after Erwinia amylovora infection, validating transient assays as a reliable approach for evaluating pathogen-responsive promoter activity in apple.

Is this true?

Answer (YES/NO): YES